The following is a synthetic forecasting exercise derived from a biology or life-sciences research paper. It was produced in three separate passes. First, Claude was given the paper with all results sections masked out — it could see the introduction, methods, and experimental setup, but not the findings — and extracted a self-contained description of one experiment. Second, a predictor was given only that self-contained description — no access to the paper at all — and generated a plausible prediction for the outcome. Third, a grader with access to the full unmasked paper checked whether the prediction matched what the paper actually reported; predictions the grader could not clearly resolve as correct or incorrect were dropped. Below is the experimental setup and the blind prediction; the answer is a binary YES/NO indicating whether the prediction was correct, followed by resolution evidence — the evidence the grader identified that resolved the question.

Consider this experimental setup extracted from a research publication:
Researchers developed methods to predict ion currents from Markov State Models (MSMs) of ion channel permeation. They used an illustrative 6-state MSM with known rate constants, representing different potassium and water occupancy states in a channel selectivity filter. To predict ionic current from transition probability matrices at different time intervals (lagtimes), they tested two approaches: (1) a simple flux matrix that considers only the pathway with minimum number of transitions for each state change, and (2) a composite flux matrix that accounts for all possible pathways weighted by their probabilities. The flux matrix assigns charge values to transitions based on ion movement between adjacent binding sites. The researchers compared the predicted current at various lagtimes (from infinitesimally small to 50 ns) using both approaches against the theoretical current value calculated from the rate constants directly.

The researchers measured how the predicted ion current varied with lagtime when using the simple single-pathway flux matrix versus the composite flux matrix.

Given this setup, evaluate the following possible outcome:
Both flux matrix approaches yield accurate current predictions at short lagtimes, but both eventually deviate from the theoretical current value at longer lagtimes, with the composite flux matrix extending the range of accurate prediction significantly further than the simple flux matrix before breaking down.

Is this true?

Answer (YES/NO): NO